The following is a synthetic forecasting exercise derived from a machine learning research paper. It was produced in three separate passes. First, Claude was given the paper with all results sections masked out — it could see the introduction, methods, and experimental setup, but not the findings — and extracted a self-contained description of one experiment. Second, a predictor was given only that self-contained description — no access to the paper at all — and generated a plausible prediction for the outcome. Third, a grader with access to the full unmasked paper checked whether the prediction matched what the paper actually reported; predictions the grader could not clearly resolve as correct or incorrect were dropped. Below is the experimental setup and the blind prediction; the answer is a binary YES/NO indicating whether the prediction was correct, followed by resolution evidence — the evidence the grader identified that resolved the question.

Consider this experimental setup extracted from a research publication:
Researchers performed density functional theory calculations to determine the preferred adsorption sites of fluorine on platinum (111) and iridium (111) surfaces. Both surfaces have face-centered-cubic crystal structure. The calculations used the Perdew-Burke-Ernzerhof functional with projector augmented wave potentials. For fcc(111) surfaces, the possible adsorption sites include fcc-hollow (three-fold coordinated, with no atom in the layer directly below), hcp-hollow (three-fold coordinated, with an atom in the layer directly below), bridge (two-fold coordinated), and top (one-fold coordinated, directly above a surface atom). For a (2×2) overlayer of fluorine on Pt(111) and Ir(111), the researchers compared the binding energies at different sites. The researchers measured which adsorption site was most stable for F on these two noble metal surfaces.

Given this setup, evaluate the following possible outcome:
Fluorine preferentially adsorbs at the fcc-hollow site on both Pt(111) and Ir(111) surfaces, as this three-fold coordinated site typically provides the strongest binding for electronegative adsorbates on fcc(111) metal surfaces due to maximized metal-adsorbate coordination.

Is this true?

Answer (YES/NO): NO